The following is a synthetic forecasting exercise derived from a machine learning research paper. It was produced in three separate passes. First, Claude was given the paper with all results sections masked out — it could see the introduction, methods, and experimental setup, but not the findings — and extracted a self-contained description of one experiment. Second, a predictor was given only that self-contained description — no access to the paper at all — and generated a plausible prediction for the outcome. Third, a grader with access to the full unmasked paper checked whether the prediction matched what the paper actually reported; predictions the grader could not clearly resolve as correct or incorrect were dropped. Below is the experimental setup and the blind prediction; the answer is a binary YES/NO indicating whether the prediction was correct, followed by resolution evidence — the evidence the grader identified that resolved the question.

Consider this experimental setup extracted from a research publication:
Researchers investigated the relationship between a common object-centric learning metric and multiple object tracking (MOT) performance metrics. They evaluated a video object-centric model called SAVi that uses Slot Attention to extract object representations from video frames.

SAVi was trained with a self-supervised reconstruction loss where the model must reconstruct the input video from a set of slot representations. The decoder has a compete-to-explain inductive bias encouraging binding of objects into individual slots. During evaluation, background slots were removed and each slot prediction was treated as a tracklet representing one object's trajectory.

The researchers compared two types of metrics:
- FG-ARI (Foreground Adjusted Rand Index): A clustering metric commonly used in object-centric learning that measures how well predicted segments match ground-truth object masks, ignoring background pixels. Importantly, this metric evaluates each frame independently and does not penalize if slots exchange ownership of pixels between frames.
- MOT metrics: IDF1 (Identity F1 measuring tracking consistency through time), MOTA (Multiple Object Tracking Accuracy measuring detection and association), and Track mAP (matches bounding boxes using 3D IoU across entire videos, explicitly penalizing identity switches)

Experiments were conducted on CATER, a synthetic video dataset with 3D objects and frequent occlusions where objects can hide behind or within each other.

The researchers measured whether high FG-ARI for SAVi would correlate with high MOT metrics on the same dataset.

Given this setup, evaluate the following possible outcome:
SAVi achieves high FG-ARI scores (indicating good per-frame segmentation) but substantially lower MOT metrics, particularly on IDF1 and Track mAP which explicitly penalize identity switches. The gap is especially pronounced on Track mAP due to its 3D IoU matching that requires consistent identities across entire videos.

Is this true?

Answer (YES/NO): YES